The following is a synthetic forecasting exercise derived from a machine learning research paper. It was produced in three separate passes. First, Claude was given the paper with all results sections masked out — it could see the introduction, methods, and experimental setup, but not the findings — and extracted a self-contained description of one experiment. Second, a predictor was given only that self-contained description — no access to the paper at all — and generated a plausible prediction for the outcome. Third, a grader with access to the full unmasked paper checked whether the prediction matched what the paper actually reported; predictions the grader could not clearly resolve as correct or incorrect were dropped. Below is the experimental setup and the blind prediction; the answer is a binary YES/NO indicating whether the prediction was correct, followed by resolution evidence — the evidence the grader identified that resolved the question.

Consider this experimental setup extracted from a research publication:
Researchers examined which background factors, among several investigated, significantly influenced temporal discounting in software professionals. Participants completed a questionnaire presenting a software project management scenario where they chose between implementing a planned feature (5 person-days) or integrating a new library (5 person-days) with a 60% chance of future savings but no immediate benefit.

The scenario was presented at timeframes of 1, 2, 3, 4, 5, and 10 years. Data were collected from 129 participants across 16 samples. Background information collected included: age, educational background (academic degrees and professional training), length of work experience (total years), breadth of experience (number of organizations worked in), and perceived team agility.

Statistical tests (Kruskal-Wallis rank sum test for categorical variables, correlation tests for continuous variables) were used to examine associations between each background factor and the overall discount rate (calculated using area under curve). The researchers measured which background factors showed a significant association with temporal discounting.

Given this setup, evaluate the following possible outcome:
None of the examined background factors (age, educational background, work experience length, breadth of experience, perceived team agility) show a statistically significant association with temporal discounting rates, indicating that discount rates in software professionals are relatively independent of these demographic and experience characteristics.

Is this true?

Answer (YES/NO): NO